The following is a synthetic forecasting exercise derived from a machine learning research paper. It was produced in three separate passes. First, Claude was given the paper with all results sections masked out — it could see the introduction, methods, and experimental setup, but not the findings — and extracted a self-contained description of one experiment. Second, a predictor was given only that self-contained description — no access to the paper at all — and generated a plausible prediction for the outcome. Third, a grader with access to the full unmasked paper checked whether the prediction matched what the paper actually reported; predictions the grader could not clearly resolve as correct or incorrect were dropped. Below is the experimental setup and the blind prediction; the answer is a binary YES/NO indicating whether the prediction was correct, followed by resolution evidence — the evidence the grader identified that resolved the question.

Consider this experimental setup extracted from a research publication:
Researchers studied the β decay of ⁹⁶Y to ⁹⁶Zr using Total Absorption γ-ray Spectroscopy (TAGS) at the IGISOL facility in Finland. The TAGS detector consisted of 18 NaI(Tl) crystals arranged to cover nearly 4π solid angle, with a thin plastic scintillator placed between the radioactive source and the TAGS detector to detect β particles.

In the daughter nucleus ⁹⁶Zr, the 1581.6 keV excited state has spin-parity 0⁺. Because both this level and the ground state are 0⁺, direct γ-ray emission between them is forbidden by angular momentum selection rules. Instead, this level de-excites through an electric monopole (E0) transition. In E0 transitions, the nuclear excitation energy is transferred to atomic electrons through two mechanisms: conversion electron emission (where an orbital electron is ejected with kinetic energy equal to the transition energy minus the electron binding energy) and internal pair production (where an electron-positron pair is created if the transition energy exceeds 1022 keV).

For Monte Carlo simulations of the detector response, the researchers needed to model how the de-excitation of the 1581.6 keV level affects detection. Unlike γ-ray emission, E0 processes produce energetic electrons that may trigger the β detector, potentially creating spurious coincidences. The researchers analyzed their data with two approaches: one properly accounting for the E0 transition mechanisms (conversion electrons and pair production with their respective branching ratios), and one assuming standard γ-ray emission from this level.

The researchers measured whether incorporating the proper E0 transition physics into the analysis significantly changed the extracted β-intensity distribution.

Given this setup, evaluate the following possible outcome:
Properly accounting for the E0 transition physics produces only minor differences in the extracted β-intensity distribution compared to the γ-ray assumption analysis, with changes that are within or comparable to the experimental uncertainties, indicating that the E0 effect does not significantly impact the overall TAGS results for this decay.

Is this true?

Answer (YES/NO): NO